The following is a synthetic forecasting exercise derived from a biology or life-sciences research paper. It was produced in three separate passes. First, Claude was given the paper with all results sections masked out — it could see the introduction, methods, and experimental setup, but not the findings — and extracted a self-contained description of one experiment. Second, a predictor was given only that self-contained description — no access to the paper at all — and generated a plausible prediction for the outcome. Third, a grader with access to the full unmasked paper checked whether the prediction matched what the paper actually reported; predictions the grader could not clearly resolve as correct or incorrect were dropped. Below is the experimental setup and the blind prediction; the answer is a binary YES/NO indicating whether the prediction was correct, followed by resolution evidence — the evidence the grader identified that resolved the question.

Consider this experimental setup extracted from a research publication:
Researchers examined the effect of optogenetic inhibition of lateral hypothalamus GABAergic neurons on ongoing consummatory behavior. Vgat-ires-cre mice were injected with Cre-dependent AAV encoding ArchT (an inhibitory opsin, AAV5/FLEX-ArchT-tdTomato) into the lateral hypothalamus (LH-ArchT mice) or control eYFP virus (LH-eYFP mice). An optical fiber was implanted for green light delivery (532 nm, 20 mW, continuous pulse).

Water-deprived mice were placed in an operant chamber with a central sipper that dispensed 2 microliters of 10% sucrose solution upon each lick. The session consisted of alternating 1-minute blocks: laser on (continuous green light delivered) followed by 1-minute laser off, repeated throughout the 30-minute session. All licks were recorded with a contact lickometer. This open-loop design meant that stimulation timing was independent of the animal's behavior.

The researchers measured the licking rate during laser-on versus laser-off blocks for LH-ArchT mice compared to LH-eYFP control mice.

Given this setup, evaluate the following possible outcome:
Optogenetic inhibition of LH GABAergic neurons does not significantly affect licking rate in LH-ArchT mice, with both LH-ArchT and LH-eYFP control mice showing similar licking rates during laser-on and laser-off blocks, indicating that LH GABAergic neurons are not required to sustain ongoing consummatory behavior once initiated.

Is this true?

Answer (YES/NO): NO